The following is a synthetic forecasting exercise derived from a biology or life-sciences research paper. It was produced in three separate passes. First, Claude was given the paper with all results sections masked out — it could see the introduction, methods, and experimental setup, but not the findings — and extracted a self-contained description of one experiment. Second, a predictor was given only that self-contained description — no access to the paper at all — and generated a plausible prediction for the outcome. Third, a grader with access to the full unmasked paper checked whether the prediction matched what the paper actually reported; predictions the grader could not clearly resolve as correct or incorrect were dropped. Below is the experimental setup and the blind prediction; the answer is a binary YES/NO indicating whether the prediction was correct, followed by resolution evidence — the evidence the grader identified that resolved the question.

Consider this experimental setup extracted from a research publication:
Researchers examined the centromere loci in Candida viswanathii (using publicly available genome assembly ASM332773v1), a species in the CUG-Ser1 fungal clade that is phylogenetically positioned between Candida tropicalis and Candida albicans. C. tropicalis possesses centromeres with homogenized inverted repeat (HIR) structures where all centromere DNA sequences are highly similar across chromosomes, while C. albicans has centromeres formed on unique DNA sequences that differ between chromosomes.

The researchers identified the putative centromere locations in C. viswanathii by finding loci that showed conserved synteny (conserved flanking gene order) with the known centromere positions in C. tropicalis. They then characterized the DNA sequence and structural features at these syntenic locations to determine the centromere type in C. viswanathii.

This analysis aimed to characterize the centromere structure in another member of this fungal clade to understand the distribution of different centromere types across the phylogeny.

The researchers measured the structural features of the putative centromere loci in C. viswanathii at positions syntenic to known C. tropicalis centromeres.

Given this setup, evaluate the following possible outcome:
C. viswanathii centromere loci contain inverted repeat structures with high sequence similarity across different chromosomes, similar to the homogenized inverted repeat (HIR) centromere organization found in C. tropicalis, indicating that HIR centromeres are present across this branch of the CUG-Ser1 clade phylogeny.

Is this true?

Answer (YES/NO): YES